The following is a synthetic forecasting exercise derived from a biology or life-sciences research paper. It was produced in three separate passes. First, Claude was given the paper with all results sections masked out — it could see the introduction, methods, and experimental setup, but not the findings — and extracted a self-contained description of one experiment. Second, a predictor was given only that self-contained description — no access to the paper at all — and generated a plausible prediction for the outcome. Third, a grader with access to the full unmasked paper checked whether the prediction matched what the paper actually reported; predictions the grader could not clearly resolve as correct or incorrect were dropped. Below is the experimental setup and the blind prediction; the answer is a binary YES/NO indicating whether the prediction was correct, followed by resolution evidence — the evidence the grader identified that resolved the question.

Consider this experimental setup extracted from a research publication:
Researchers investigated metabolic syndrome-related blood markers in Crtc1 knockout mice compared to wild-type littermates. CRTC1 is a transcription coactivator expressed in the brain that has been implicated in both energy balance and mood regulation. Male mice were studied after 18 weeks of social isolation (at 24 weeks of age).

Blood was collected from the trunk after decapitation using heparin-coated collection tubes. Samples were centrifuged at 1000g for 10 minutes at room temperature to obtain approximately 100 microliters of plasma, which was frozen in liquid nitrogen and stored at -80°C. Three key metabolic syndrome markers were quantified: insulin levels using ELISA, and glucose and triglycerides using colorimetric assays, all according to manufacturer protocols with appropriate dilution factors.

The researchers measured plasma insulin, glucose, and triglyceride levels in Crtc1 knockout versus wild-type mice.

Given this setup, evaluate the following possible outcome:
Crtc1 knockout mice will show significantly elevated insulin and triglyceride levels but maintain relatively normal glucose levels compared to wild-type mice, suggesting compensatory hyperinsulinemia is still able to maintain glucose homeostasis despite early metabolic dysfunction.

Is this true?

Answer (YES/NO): NO